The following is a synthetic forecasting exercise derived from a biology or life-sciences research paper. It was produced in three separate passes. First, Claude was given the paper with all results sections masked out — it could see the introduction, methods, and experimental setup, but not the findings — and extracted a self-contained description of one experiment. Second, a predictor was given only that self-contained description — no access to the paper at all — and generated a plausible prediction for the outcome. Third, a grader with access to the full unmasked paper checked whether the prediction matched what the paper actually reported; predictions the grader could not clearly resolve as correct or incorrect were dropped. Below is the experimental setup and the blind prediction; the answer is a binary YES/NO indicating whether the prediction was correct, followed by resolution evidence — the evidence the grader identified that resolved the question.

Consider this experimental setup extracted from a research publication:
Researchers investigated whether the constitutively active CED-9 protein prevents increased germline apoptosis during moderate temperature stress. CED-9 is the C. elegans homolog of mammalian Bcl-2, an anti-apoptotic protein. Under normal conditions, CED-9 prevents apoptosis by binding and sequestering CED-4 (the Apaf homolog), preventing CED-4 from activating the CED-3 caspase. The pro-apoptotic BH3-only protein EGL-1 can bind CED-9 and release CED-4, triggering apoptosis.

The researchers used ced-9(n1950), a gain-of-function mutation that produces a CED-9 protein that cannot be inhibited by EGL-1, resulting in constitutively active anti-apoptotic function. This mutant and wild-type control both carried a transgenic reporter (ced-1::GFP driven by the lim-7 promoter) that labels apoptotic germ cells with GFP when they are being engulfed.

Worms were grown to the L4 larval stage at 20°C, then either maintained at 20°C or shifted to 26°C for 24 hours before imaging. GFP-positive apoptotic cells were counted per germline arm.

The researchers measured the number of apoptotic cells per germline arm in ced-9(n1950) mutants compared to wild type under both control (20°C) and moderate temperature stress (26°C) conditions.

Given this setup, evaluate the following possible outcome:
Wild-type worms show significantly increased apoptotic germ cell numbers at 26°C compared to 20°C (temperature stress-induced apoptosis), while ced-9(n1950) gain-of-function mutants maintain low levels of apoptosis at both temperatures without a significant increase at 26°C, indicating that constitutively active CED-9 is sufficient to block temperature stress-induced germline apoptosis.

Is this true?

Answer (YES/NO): NO